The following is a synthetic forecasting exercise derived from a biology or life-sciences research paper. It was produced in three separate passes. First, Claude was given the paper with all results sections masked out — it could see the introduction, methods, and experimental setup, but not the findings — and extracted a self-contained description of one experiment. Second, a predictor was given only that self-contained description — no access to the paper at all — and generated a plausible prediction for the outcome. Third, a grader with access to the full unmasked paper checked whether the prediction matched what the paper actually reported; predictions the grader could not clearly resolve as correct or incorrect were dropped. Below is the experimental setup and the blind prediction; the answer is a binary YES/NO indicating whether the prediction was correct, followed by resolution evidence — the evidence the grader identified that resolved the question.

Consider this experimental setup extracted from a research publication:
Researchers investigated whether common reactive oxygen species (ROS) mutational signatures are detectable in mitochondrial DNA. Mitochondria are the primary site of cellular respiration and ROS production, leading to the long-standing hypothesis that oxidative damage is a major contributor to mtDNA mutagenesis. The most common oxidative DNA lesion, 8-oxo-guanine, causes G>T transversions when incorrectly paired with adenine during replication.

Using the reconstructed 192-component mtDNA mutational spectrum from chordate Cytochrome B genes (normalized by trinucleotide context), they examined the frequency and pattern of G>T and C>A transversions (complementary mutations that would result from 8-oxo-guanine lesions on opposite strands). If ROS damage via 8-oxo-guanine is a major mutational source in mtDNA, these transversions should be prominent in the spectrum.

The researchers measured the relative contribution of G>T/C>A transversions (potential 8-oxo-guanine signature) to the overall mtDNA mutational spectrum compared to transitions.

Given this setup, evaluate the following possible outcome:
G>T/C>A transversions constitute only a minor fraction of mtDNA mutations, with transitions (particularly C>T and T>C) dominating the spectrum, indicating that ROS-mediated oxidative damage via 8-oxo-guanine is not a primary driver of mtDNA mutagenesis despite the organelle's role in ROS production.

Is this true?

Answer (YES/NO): YES